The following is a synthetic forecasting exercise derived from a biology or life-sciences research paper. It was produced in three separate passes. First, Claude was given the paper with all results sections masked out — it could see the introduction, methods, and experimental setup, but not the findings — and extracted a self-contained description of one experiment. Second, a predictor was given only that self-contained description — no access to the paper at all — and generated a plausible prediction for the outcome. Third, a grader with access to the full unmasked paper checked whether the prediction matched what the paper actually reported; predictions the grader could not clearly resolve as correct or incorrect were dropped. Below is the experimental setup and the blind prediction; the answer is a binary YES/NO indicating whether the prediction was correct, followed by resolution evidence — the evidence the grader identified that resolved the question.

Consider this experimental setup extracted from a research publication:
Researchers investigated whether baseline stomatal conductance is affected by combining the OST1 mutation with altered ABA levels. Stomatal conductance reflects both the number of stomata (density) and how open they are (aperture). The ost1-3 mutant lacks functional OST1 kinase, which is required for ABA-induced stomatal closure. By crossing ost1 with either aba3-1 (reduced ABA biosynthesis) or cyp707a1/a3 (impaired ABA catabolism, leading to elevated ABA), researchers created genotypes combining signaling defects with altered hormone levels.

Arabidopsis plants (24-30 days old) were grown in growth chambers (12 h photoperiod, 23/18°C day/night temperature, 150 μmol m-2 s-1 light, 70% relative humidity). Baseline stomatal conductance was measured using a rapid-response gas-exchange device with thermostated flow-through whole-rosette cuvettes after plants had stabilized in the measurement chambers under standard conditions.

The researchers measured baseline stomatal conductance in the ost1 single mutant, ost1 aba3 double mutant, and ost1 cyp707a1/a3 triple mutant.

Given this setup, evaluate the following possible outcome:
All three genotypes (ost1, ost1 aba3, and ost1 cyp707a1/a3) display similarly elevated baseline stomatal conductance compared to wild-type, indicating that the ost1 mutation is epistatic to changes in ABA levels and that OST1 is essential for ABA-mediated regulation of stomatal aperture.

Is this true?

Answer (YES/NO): NO